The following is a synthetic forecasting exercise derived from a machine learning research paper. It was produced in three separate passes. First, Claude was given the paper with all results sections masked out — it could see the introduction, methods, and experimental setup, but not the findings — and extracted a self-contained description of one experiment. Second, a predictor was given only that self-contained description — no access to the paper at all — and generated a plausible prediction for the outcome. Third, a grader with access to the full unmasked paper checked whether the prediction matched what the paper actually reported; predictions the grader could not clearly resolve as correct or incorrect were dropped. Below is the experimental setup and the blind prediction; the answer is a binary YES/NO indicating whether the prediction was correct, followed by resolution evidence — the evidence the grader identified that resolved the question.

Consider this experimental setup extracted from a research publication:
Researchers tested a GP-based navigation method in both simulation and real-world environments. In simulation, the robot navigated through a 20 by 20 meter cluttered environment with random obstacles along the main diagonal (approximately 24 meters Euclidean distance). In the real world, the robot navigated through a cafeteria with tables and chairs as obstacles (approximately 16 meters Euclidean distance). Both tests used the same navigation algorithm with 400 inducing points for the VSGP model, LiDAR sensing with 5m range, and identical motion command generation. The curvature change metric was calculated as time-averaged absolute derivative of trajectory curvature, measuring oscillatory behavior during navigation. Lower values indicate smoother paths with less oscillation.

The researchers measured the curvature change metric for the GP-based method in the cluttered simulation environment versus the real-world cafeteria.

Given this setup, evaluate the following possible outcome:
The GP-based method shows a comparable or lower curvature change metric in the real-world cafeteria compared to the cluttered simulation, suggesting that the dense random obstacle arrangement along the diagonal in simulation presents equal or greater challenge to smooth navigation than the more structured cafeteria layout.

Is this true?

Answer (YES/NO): YES